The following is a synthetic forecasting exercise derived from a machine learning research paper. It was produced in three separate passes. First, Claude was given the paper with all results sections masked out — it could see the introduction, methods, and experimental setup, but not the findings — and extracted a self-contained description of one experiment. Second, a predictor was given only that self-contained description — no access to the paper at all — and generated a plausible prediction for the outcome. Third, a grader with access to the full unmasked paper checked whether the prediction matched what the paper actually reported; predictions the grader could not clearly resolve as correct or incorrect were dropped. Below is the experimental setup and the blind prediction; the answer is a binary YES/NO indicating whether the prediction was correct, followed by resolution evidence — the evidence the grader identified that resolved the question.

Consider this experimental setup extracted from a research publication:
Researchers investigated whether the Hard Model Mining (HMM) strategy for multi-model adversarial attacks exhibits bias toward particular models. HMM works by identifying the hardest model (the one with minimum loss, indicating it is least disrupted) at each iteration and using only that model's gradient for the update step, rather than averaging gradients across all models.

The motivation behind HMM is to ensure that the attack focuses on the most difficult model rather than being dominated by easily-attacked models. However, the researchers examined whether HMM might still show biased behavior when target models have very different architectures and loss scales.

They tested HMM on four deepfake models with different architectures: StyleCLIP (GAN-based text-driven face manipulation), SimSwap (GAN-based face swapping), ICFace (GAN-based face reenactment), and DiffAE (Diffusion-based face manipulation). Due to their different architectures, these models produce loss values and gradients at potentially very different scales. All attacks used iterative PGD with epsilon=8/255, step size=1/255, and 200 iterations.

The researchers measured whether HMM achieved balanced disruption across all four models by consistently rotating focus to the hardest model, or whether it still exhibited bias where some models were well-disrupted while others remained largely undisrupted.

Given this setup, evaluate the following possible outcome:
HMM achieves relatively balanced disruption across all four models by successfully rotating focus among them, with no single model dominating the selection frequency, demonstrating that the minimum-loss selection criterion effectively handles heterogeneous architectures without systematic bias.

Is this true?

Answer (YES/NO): NO